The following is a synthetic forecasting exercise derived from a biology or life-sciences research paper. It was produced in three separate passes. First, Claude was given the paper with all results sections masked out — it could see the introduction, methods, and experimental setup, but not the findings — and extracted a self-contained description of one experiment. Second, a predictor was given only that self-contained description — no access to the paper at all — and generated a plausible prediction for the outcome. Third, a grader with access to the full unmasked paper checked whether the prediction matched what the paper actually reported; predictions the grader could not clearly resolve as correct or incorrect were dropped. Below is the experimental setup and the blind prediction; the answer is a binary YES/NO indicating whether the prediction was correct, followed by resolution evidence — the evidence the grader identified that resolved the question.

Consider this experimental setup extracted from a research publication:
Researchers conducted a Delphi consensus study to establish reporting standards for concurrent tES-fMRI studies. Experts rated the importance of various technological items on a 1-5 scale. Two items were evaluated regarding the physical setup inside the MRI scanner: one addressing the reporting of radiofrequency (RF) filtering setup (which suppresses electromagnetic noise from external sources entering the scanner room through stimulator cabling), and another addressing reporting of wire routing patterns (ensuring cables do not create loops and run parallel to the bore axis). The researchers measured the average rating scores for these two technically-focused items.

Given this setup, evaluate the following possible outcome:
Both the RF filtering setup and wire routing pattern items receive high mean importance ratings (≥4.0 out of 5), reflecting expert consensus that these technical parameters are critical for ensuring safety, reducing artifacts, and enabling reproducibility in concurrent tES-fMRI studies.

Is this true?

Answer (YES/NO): NO